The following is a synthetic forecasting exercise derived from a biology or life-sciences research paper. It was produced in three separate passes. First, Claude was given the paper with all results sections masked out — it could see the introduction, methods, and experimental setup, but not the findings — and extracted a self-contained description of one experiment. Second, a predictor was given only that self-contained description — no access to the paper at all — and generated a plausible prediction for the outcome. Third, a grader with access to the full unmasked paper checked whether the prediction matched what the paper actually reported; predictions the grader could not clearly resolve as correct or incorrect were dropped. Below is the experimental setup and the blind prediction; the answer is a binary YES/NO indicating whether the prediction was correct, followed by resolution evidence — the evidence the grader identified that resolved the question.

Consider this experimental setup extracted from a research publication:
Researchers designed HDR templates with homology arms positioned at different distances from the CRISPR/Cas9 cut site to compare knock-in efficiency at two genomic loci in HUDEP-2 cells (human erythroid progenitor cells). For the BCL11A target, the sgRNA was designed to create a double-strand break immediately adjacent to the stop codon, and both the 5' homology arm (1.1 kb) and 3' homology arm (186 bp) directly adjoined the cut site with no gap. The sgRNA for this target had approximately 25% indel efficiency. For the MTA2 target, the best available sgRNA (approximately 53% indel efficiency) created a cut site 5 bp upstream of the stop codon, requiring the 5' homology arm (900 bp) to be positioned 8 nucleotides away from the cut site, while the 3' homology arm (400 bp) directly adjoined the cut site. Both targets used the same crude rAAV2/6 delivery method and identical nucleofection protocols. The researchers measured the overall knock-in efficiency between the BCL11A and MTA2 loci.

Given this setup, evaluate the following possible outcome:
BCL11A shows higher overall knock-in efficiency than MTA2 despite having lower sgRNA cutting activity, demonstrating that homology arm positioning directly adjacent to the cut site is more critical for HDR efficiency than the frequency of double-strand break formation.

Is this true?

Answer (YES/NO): YES